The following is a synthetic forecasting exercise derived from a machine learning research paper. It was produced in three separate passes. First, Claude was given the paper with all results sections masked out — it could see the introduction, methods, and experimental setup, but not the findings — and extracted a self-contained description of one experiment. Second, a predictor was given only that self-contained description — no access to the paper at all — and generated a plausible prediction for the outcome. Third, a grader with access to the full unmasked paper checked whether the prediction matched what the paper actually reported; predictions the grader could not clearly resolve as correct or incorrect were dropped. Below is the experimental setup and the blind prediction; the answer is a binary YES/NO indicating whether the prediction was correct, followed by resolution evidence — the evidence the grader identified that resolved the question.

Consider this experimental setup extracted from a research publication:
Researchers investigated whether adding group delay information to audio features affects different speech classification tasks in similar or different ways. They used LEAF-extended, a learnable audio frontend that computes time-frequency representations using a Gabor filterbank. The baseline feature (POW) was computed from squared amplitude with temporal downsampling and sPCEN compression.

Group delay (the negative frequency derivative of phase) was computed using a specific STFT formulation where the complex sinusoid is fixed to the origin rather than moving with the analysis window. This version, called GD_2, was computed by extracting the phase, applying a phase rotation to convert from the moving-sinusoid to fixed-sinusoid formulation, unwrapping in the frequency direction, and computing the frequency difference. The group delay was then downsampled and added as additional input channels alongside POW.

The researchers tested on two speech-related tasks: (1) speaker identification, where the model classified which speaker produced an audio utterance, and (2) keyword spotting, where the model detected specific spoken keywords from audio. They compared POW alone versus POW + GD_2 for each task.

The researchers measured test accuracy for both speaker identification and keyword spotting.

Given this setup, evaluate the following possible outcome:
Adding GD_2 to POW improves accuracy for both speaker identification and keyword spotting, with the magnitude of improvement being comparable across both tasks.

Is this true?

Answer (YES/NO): NO